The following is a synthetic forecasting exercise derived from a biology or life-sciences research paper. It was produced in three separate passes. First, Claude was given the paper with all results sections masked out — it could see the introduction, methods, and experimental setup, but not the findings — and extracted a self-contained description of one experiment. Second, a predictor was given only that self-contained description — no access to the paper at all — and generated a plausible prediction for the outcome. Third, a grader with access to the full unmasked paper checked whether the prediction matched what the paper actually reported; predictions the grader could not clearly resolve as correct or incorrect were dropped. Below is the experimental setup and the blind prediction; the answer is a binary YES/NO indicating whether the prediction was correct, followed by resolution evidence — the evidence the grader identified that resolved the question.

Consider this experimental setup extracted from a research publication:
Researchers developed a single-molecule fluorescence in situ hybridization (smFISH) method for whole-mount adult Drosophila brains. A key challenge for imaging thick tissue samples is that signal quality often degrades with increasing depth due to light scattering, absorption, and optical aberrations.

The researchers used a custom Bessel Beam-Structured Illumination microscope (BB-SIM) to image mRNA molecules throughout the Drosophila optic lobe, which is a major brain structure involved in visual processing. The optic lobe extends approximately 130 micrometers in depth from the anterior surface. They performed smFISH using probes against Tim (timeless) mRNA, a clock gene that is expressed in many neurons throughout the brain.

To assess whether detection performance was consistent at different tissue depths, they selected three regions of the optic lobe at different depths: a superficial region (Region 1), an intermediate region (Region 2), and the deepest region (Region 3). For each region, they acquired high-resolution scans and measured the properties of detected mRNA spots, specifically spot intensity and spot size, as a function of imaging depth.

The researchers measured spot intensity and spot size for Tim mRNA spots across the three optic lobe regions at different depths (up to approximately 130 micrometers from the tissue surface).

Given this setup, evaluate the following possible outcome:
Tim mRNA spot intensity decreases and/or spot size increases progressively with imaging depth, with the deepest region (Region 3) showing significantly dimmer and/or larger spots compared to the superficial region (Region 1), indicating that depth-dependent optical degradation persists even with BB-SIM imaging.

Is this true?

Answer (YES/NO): NO